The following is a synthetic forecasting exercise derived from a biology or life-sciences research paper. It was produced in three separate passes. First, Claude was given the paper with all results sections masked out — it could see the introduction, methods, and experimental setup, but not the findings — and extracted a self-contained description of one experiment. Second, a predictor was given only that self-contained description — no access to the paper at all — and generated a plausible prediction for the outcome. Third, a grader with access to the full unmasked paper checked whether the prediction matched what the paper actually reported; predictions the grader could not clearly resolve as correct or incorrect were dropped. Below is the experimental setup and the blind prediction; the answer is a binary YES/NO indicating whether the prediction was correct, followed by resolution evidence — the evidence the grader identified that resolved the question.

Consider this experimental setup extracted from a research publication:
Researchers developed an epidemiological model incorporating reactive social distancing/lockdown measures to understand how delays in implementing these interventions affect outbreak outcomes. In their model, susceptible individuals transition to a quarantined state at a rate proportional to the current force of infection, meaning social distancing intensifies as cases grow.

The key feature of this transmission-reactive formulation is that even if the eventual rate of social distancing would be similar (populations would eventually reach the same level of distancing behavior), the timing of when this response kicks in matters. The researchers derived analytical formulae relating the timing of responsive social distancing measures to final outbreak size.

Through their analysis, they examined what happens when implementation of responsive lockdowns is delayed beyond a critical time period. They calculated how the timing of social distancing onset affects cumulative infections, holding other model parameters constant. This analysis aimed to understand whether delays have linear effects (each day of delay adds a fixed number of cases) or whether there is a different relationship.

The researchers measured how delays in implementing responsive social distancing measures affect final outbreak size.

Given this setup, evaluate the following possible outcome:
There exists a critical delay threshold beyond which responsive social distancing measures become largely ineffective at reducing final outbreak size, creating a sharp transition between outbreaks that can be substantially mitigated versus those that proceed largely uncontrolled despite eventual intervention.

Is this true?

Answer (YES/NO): NO